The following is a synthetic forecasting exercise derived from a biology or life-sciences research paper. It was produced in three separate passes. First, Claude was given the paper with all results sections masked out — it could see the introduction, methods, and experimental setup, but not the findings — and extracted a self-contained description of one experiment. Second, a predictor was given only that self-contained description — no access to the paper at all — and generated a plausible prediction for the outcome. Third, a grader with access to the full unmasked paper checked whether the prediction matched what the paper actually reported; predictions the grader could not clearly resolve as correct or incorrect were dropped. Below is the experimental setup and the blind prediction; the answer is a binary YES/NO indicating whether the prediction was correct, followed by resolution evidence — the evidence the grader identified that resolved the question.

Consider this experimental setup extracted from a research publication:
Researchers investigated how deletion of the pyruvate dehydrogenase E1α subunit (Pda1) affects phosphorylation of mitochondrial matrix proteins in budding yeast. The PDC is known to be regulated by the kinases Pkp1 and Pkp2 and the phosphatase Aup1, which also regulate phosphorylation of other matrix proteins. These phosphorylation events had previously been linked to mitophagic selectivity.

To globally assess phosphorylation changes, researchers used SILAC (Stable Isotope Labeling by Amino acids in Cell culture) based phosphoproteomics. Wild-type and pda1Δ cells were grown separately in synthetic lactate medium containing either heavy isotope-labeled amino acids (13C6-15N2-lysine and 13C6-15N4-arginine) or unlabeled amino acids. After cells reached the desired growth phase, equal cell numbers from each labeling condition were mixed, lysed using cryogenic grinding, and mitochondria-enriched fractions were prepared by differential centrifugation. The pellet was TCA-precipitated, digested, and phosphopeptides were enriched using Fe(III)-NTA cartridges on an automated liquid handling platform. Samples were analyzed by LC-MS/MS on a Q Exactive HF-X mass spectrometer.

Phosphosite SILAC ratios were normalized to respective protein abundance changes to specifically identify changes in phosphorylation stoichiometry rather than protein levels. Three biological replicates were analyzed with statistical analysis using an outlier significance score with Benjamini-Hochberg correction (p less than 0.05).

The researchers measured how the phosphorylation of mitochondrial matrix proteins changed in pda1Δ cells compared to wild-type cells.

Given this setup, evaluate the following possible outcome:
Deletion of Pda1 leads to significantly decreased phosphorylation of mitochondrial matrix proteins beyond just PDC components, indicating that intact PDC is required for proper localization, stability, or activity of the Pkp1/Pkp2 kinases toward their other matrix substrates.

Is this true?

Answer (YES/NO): NO